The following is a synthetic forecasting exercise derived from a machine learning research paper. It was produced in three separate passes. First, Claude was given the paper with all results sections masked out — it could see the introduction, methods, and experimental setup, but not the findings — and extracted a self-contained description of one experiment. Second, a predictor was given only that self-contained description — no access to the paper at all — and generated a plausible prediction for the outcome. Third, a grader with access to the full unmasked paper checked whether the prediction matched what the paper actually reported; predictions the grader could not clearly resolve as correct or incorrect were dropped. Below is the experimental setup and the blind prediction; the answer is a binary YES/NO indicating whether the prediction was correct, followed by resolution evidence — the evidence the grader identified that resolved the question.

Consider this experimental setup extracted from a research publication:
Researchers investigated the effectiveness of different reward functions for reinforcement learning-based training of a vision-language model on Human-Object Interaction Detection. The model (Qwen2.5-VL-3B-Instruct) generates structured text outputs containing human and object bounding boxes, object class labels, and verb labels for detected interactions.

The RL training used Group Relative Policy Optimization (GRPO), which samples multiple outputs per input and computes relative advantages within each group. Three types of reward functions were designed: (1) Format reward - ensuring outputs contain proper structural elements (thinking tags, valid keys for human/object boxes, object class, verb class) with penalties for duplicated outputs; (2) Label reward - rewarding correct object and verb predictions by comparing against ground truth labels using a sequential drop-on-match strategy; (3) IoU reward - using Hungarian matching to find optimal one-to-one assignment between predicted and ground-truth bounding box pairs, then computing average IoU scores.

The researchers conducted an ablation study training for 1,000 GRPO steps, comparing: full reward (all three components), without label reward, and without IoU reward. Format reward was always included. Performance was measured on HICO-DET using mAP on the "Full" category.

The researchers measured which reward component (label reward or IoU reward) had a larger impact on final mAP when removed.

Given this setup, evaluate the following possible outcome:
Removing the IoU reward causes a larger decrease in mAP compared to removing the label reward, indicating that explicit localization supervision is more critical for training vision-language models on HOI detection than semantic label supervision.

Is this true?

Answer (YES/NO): YES